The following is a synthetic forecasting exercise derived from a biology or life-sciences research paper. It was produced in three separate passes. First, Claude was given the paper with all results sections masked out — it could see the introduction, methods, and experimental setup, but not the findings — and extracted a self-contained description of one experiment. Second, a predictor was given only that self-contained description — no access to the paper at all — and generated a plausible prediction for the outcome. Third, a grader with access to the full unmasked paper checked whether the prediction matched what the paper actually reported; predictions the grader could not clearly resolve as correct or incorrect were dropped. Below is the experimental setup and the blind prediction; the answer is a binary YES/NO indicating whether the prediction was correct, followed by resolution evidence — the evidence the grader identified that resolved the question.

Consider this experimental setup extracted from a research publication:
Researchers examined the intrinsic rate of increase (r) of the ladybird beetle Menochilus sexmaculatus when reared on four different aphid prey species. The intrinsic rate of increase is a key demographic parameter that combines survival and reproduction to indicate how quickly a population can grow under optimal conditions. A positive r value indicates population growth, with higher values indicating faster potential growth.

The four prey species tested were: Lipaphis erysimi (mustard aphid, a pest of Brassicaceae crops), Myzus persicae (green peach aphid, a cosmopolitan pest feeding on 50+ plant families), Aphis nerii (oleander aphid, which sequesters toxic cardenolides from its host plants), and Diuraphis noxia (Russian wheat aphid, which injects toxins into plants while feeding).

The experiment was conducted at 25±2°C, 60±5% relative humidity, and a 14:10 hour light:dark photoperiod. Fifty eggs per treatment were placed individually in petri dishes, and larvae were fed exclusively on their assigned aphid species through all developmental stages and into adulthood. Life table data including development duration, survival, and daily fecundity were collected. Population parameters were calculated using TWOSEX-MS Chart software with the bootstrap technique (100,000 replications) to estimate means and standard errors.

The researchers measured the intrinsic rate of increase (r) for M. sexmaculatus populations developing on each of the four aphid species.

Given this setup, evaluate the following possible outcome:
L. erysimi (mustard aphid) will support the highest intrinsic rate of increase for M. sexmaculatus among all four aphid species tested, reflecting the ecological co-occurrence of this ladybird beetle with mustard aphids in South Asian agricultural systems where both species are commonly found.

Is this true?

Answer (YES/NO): NO